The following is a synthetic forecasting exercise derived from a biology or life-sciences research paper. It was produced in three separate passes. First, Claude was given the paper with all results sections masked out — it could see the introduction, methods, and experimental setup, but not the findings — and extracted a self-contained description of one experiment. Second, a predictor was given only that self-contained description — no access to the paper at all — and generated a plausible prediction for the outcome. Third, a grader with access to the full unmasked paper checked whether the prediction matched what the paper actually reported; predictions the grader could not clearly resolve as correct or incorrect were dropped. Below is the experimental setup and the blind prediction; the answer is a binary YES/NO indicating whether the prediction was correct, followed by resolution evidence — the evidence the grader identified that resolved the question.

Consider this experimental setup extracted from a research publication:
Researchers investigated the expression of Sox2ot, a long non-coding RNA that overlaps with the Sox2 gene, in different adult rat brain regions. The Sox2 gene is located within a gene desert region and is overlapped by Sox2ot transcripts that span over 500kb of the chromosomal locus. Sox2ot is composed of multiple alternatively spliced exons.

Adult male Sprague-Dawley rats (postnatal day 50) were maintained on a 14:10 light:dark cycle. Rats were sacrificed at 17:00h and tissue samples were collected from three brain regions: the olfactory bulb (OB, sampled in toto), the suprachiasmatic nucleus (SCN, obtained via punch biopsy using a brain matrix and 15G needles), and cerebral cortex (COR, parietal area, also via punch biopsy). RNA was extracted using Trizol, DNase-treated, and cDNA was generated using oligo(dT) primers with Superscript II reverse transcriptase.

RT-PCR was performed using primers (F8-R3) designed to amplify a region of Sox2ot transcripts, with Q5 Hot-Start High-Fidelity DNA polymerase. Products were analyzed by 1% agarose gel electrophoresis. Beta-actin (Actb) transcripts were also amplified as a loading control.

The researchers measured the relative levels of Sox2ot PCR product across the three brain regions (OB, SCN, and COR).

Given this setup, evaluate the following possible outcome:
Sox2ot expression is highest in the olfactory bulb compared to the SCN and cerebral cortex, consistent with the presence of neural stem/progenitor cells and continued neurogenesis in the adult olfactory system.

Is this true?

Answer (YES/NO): NO